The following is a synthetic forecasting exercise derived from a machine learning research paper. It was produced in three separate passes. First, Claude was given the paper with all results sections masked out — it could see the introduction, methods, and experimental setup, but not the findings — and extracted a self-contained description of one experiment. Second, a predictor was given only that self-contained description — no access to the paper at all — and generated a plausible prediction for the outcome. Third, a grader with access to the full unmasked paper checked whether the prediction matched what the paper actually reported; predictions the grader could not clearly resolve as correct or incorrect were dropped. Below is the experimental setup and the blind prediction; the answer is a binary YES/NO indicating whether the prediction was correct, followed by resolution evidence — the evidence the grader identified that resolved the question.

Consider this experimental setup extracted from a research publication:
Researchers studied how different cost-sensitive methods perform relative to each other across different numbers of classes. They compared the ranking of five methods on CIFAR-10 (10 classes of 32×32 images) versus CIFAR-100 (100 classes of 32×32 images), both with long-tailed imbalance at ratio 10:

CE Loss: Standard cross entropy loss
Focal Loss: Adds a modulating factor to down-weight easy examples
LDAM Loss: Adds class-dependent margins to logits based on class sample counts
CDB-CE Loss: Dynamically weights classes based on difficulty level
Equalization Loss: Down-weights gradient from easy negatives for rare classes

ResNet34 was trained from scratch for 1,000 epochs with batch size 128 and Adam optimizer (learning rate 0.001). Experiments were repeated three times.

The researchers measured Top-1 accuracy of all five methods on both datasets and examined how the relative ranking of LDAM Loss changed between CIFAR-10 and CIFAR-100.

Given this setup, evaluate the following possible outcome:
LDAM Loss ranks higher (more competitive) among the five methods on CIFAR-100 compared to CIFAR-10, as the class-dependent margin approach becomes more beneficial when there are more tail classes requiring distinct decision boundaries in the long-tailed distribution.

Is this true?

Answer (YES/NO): NO